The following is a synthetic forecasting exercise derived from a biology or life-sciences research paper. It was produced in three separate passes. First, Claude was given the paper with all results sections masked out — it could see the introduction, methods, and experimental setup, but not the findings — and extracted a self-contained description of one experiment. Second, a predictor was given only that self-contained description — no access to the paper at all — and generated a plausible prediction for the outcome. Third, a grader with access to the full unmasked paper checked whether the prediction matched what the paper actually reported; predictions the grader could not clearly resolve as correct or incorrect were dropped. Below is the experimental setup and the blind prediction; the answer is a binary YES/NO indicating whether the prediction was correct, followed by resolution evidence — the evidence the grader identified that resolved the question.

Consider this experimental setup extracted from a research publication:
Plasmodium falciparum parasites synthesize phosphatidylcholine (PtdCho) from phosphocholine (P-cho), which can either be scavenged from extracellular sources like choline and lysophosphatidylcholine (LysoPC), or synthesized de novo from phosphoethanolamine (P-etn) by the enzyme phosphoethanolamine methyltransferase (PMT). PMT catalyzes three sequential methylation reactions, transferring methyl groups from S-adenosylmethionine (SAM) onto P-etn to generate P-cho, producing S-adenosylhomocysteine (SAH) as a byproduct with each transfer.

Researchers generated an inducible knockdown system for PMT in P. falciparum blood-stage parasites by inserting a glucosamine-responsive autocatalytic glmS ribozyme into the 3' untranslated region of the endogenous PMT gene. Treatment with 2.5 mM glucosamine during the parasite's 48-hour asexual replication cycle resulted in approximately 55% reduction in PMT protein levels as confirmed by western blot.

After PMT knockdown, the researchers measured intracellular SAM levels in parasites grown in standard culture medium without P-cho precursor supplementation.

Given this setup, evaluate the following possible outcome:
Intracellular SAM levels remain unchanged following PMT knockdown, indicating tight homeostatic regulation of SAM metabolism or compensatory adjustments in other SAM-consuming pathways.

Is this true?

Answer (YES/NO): NO